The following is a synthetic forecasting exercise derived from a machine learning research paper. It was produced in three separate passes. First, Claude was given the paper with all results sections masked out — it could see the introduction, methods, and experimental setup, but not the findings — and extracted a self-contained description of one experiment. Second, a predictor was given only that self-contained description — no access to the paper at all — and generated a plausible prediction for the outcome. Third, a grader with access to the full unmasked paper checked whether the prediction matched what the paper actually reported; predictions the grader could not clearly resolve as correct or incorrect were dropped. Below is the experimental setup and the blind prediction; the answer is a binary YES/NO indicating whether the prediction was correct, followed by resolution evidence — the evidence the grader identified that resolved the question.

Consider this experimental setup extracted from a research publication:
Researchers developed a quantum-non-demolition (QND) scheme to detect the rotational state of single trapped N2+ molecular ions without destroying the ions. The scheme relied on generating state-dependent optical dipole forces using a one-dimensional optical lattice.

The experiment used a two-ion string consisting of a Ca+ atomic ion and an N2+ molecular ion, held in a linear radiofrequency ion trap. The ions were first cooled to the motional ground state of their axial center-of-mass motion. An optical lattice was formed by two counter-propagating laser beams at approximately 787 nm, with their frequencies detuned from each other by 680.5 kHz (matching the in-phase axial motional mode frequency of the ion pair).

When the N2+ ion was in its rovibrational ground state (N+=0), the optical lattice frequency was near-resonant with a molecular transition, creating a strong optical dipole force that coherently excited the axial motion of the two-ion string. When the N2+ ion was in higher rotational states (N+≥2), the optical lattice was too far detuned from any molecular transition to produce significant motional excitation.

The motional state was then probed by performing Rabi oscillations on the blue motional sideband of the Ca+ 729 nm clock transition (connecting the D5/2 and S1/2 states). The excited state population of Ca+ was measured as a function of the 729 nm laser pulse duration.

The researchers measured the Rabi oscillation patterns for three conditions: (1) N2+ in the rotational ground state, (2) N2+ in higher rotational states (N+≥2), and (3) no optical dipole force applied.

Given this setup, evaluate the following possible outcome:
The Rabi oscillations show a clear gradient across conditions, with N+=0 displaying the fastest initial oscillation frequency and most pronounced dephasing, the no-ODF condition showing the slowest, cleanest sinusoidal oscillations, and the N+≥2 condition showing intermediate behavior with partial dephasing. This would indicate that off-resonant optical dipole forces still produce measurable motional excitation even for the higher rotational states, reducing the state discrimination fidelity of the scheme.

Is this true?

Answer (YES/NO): NO